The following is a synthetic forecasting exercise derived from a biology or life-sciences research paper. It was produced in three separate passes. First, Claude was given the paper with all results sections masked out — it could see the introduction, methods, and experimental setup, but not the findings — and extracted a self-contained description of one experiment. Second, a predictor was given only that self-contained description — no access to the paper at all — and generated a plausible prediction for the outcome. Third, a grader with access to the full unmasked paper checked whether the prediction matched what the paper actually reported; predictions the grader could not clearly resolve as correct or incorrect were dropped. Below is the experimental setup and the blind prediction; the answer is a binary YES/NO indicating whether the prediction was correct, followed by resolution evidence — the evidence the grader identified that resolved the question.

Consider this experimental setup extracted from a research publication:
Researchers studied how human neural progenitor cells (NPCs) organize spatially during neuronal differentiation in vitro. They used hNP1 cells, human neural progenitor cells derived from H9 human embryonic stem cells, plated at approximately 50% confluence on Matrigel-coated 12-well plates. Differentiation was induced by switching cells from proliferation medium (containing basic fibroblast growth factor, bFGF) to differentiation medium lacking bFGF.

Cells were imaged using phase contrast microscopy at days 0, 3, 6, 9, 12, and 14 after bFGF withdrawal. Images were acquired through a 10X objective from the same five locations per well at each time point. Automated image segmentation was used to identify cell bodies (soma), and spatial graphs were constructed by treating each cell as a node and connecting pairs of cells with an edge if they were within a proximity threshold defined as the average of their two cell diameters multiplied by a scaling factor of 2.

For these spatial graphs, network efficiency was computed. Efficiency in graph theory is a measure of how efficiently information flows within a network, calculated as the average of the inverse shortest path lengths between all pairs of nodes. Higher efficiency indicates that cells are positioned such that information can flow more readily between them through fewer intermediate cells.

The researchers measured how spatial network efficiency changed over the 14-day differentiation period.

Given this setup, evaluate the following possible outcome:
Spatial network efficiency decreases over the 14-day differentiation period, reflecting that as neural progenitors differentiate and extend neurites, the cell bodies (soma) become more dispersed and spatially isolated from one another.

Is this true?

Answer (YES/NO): NO